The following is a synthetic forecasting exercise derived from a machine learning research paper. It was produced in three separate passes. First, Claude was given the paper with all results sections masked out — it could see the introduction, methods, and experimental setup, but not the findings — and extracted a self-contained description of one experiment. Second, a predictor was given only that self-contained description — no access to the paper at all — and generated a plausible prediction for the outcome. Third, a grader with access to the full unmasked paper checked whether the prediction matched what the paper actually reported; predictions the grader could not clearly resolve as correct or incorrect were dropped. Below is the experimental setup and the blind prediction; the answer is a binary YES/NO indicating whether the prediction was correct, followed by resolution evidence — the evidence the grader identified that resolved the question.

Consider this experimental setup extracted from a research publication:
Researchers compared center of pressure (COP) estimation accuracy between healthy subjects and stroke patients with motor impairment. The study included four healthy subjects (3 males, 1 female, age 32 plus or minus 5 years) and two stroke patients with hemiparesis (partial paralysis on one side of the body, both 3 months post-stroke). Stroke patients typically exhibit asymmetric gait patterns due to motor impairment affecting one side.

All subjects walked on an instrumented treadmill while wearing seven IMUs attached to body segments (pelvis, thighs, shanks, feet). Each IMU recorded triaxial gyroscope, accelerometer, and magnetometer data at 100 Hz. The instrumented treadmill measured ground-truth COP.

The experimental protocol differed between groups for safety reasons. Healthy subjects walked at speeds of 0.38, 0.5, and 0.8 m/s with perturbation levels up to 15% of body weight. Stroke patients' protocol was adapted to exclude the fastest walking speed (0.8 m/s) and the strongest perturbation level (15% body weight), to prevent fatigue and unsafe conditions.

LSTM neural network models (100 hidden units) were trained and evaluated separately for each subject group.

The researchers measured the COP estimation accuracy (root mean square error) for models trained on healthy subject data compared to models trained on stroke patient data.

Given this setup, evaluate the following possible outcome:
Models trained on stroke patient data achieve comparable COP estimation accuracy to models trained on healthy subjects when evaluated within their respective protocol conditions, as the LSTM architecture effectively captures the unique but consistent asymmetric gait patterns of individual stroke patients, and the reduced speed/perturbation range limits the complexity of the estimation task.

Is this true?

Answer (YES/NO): YES